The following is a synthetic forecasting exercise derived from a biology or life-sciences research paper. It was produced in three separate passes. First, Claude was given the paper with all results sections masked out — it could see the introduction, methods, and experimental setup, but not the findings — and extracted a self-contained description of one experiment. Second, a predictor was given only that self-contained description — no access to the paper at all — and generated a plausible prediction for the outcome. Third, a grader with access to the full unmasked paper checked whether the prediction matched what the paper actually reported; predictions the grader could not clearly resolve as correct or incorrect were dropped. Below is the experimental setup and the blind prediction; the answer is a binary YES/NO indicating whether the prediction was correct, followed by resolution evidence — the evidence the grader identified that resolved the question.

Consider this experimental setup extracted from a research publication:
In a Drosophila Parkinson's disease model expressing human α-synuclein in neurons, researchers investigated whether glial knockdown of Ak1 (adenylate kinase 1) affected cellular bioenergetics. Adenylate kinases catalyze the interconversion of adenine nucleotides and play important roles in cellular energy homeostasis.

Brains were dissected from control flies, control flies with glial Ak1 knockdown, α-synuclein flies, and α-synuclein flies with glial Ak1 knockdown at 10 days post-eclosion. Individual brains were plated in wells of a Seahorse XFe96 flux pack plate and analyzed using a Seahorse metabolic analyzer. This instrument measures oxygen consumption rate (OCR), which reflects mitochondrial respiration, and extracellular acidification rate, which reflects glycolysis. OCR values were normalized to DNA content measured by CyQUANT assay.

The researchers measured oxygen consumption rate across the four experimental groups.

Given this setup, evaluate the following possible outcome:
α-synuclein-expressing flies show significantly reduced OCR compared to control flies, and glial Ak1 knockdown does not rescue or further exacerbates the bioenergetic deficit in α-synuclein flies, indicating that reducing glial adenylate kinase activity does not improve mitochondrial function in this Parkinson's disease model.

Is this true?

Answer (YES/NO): NO